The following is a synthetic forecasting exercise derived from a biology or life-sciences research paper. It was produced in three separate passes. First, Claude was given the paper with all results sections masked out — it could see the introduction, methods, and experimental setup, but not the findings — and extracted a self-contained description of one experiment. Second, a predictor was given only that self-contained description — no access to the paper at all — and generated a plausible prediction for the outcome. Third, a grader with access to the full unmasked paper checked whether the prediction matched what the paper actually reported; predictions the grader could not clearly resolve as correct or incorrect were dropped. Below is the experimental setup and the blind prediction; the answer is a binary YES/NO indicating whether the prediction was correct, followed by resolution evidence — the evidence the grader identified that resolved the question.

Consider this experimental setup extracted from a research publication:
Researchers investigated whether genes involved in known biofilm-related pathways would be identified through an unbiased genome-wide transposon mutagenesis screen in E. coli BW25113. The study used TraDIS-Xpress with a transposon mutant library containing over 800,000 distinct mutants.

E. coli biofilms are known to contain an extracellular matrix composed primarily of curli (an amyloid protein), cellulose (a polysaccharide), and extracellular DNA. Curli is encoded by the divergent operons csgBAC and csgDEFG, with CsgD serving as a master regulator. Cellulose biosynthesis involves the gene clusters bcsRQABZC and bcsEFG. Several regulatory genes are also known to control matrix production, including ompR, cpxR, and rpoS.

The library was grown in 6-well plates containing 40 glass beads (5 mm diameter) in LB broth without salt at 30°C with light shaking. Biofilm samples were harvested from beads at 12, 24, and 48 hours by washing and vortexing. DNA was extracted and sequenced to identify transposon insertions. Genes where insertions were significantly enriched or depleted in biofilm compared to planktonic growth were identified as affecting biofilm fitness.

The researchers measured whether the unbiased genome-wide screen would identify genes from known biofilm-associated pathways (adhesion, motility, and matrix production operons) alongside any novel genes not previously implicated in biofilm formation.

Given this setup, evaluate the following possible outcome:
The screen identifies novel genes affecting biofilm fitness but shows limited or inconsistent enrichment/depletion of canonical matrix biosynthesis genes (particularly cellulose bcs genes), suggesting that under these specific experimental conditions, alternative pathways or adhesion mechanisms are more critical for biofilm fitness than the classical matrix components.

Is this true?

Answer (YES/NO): NO